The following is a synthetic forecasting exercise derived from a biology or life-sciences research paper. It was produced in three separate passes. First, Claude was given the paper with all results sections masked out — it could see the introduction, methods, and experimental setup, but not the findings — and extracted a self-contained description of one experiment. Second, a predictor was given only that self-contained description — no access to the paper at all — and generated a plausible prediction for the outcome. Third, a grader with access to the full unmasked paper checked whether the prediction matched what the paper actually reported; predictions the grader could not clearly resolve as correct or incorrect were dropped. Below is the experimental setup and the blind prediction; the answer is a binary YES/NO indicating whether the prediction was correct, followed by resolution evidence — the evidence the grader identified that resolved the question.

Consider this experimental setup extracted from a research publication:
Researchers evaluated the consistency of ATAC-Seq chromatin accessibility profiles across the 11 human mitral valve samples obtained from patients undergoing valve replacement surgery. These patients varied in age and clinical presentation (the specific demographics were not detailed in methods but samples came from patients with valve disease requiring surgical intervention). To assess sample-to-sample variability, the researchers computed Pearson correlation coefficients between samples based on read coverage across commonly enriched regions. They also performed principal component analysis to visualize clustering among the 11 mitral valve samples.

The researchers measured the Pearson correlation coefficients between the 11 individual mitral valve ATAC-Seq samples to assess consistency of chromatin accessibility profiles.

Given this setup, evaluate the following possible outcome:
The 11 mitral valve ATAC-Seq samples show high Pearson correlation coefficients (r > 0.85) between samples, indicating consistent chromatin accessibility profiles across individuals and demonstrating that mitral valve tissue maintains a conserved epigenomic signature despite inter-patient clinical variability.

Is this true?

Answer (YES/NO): NO